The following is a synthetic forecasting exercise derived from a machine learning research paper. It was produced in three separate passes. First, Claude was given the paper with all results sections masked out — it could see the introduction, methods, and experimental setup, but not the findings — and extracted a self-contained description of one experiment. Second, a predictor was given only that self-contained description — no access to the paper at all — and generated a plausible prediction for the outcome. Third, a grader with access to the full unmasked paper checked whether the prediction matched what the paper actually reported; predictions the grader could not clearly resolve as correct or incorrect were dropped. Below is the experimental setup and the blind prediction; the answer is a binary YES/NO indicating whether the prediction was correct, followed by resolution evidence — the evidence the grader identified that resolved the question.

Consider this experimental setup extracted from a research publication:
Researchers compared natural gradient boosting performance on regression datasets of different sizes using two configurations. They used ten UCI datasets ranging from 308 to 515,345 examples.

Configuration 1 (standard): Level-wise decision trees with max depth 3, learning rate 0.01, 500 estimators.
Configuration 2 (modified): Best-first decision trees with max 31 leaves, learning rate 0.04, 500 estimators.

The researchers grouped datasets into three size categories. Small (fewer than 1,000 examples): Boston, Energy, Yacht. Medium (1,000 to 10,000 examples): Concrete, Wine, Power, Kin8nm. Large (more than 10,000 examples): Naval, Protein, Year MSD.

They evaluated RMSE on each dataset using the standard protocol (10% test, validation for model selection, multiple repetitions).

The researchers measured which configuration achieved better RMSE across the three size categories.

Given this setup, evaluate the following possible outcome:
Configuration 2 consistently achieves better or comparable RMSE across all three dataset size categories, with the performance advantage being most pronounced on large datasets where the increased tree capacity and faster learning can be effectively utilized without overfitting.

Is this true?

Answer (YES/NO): NO